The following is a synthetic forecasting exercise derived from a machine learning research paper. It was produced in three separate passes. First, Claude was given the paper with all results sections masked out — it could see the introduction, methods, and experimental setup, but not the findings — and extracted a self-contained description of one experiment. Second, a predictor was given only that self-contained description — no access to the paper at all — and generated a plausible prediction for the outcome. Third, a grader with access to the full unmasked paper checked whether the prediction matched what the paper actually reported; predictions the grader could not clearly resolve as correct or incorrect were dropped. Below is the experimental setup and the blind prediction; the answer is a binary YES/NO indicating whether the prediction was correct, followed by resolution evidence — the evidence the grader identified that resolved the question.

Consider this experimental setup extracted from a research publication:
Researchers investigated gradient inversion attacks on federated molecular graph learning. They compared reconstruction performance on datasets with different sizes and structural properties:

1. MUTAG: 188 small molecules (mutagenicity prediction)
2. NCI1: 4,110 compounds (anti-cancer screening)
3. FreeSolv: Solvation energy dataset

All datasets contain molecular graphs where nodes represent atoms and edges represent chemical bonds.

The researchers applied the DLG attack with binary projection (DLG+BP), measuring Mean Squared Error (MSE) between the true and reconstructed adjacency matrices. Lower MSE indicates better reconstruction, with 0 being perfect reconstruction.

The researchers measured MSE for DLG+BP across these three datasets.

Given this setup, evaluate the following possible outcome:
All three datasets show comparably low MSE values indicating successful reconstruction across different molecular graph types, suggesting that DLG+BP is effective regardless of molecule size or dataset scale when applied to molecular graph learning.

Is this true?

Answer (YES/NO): NO